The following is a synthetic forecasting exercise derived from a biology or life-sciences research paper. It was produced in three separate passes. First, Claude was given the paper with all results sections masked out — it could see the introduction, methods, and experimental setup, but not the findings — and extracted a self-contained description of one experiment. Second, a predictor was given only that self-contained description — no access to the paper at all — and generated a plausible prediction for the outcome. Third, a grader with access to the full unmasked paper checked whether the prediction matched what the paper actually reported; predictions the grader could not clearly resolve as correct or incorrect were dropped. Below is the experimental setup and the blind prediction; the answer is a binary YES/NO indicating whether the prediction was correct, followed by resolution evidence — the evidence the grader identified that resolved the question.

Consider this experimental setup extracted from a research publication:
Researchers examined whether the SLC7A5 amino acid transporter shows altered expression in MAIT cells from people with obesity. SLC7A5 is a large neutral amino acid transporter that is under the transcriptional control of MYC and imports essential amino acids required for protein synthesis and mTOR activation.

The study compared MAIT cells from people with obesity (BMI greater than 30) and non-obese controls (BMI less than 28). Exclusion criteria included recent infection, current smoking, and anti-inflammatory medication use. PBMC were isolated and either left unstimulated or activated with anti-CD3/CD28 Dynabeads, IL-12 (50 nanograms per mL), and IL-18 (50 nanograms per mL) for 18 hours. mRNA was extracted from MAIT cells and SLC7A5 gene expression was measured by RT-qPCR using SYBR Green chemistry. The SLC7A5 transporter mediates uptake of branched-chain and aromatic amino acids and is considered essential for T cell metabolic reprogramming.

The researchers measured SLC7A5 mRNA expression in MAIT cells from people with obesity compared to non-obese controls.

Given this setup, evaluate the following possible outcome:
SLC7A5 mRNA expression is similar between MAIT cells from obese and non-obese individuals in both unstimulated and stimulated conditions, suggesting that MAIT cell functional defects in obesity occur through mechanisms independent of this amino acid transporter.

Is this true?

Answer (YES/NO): NO